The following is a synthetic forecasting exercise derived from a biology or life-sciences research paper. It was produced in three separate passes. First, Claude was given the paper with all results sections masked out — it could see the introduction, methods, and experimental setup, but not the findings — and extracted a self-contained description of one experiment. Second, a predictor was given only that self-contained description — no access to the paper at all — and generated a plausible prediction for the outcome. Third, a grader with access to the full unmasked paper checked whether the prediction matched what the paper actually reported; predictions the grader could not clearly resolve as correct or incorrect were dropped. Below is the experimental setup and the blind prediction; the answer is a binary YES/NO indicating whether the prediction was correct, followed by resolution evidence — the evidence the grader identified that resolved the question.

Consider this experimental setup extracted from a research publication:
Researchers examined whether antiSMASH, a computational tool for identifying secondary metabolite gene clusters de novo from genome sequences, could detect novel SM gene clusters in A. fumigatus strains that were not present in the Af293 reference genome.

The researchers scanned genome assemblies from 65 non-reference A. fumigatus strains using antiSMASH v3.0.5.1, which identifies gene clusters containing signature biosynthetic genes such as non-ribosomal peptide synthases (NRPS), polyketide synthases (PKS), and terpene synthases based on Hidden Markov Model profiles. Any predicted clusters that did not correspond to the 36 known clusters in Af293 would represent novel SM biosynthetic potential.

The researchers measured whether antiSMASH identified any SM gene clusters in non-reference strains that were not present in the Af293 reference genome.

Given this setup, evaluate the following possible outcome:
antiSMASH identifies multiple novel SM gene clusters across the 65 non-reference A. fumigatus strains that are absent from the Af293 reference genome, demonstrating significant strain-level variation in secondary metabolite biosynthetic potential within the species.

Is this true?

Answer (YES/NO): YES